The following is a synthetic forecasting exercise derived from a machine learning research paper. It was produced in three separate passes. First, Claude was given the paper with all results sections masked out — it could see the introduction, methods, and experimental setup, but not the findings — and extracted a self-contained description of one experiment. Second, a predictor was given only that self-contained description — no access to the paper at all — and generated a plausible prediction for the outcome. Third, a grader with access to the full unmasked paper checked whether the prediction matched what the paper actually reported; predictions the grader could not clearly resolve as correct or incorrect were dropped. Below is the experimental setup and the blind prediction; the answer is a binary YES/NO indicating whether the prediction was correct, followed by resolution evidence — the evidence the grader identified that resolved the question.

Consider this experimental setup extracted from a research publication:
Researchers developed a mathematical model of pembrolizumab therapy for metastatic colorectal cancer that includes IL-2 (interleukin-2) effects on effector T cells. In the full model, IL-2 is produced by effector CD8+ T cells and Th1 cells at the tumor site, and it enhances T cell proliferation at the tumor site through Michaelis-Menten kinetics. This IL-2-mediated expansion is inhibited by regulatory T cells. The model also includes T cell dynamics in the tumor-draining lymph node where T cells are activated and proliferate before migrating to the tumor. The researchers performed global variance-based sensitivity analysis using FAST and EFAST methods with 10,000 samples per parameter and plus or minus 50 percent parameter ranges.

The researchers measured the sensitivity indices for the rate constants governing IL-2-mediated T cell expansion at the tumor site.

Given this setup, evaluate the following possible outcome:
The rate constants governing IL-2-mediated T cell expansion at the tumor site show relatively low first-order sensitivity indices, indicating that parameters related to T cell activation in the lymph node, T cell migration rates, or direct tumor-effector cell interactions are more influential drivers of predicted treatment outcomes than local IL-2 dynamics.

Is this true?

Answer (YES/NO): YES